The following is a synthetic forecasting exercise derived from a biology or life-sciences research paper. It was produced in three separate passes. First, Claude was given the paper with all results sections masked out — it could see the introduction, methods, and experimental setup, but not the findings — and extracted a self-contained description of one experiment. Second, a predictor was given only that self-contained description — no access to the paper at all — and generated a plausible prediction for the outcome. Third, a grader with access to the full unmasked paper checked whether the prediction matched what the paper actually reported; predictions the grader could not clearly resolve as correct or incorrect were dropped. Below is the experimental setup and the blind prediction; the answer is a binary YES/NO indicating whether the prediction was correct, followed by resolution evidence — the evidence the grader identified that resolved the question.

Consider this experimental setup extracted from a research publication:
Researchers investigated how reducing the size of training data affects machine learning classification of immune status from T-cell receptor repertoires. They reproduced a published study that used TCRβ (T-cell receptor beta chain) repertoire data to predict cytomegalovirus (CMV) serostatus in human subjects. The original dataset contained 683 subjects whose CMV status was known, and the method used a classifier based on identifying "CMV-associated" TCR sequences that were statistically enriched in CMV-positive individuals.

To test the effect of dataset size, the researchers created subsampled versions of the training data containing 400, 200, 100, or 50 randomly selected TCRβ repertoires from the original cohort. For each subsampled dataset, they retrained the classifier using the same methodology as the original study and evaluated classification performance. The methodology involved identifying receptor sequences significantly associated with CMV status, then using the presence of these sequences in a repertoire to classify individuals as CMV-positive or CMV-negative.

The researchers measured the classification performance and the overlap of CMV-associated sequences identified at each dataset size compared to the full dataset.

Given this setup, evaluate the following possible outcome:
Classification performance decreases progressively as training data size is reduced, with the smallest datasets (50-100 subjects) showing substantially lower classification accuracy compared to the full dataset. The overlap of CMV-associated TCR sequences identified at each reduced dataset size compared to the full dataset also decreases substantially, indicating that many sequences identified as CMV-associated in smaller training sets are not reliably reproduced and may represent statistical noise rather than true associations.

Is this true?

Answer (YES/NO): NO